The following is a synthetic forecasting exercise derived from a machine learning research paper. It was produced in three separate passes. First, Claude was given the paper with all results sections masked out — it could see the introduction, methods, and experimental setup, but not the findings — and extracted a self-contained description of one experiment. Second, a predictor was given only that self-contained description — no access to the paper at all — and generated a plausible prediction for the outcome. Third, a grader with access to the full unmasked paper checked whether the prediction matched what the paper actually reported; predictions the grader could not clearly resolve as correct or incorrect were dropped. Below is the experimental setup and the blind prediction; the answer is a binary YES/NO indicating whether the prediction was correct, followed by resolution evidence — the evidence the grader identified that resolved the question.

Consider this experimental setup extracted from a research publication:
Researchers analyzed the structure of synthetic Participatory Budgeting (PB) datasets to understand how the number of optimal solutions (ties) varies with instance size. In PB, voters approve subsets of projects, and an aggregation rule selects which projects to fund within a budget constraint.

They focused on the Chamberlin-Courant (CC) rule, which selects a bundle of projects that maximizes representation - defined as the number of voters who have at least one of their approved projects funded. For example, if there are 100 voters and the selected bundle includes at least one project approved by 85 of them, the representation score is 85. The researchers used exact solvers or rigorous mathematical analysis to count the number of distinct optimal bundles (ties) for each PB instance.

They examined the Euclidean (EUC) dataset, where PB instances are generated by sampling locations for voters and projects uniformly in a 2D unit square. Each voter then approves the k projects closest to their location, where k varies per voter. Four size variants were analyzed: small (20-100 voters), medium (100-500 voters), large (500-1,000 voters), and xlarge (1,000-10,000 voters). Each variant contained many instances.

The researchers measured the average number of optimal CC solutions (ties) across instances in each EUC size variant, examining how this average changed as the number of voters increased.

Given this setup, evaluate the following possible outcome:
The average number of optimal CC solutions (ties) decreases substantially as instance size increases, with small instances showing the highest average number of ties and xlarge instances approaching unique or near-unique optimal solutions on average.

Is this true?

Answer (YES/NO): YES